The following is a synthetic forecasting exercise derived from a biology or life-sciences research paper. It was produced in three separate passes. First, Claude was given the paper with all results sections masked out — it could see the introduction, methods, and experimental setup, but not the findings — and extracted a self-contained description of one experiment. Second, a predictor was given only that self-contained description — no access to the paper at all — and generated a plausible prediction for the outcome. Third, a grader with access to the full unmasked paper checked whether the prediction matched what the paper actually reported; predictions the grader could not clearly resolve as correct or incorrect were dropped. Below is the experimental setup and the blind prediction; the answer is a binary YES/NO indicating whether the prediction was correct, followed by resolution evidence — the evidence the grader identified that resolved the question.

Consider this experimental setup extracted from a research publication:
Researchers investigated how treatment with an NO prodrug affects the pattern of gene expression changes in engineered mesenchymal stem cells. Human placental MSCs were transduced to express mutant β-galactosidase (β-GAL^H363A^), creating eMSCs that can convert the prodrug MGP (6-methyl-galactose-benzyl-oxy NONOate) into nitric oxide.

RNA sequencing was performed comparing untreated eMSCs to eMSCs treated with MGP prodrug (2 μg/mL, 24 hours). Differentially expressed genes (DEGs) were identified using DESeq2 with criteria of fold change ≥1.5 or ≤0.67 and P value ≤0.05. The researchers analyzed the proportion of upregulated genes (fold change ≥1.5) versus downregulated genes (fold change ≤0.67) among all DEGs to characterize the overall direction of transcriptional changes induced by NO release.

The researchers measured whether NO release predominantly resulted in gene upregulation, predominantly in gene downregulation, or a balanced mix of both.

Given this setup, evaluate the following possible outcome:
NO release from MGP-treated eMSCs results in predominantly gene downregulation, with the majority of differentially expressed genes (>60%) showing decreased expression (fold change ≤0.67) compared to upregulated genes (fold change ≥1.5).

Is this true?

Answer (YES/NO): NO